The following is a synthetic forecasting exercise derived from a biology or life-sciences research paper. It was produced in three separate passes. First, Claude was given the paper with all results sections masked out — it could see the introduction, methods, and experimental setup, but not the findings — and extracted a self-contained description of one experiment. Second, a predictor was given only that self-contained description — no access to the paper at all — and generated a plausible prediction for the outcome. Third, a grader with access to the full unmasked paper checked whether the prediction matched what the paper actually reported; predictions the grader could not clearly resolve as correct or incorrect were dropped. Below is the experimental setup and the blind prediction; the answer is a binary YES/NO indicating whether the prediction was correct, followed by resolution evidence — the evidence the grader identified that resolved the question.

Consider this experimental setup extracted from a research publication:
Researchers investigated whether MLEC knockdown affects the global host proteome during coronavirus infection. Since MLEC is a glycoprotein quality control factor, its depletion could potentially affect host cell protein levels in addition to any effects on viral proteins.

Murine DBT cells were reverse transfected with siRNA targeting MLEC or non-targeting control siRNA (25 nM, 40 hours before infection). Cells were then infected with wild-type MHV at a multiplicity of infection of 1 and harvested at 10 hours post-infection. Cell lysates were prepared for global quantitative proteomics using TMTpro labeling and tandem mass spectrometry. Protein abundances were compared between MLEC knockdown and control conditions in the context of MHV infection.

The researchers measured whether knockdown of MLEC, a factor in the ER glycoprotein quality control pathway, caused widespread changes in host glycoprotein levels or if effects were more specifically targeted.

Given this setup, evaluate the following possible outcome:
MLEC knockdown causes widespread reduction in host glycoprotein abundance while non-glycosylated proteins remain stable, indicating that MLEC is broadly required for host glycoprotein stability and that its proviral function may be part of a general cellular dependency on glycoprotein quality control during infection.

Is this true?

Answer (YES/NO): NO